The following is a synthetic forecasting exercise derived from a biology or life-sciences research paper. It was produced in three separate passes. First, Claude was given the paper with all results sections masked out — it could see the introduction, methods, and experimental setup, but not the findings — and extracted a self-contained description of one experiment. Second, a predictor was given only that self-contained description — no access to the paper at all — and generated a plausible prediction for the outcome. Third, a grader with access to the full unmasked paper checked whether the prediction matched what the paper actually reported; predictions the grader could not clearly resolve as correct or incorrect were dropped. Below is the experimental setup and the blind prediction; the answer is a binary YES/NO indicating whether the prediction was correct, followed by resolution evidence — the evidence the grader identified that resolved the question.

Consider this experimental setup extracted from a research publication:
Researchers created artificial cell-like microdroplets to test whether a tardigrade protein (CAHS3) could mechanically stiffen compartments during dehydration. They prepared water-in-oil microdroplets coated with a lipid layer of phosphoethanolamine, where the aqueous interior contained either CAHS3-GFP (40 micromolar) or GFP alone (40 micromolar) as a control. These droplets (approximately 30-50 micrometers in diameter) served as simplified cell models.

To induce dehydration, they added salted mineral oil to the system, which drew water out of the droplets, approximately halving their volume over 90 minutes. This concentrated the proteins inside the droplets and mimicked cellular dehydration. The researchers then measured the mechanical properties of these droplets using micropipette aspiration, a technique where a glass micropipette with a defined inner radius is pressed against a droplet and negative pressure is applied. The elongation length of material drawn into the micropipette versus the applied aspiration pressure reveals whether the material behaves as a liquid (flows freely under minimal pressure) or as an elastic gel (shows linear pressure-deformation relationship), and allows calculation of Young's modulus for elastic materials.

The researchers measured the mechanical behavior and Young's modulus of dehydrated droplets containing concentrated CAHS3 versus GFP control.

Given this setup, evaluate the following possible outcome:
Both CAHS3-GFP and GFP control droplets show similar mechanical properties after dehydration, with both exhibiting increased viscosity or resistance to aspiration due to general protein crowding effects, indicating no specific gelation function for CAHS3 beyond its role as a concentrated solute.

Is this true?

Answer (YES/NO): NO